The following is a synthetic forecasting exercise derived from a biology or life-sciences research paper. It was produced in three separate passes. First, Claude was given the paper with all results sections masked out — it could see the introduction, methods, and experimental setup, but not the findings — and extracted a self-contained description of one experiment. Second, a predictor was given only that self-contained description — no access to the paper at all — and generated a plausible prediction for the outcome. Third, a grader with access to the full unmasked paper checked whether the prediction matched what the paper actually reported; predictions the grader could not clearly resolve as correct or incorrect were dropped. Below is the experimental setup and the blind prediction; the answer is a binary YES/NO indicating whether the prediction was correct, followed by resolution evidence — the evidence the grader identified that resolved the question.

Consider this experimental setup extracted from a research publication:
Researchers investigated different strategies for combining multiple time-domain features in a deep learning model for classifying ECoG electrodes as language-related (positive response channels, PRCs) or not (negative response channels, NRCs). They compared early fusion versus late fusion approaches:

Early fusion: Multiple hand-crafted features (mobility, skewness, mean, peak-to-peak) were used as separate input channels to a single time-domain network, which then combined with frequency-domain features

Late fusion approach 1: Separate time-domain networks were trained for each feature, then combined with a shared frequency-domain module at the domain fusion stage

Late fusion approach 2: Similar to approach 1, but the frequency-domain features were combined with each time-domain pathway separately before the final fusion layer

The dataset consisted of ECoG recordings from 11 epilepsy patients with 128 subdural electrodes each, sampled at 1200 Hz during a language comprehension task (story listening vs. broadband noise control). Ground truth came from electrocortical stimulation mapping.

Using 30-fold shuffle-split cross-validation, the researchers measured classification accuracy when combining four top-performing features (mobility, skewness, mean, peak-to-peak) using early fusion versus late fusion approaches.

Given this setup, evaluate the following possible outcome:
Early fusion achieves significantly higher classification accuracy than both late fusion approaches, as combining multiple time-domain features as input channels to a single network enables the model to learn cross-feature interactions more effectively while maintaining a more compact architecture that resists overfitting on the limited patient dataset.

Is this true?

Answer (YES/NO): NO